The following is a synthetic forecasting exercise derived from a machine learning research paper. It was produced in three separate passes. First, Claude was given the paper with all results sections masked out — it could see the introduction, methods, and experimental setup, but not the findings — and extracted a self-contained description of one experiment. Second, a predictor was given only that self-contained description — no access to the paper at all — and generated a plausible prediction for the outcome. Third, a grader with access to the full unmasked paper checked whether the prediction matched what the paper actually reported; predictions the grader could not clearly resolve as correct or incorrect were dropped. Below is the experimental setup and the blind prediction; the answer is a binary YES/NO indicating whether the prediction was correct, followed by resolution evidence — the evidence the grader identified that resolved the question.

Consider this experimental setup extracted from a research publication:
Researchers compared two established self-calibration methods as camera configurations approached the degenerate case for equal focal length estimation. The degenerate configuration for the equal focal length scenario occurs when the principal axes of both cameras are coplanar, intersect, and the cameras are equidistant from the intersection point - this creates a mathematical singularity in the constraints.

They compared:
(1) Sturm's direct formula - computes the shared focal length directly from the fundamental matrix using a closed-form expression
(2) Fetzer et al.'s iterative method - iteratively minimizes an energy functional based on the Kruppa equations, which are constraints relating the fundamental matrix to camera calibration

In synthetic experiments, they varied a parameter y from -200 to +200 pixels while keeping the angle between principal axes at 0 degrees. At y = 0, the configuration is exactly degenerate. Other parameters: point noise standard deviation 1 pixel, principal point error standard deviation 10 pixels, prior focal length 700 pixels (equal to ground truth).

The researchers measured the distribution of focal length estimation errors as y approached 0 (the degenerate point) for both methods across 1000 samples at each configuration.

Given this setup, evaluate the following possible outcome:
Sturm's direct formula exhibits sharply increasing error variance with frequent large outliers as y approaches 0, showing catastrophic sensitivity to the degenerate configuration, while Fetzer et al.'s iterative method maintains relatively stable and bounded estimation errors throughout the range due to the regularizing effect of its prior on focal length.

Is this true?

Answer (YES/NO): NO